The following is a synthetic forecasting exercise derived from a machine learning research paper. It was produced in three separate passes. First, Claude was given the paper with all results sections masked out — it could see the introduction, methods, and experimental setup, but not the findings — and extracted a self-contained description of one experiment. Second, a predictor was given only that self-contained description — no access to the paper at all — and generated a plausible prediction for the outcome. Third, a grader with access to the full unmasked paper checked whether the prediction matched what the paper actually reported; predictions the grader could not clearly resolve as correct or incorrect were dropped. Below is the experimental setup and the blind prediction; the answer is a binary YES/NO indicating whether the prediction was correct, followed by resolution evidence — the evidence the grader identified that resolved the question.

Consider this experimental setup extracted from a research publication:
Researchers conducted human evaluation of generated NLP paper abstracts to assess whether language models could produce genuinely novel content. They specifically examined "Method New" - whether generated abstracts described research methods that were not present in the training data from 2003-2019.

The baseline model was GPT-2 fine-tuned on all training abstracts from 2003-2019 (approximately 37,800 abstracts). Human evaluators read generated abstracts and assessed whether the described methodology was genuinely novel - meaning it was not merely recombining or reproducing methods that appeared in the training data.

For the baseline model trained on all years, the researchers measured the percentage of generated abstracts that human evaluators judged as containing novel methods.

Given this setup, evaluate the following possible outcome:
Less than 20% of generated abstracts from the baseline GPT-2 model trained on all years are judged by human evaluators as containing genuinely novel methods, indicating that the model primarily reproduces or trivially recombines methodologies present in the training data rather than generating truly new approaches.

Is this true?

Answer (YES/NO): NO